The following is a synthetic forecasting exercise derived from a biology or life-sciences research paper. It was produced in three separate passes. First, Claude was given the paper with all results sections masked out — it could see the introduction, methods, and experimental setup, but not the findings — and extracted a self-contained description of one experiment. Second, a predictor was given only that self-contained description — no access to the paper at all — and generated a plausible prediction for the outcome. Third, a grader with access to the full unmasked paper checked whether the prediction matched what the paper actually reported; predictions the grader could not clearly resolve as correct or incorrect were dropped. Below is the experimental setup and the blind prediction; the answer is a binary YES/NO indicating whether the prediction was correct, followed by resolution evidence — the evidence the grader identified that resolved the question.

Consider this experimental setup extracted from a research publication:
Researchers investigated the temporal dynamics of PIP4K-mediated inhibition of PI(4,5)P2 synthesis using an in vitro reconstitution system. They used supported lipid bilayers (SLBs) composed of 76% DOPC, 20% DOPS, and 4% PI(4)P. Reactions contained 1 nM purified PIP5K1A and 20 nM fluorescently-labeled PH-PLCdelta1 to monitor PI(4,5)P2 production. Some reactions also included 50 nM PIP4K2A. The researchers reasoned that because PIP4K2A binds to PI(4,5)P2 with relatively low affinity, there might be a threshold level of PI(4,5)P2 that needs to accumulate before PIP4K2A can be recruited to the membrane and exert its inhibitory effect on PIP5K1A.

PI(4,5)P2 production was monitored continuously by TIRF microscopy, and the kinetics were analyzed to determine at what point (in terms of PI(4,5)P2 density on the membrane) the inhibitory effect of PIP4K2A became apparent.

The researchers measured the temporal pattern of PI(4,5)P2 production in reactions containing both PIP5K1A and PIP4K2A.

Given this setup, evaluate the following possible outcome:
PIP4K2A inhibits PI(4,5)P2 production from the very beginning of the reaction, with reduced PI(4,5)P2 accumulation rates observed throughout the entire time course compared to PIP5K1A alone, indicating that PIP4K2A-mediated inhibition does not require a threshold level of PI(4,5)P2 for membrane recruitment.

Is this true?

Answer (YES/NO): NO